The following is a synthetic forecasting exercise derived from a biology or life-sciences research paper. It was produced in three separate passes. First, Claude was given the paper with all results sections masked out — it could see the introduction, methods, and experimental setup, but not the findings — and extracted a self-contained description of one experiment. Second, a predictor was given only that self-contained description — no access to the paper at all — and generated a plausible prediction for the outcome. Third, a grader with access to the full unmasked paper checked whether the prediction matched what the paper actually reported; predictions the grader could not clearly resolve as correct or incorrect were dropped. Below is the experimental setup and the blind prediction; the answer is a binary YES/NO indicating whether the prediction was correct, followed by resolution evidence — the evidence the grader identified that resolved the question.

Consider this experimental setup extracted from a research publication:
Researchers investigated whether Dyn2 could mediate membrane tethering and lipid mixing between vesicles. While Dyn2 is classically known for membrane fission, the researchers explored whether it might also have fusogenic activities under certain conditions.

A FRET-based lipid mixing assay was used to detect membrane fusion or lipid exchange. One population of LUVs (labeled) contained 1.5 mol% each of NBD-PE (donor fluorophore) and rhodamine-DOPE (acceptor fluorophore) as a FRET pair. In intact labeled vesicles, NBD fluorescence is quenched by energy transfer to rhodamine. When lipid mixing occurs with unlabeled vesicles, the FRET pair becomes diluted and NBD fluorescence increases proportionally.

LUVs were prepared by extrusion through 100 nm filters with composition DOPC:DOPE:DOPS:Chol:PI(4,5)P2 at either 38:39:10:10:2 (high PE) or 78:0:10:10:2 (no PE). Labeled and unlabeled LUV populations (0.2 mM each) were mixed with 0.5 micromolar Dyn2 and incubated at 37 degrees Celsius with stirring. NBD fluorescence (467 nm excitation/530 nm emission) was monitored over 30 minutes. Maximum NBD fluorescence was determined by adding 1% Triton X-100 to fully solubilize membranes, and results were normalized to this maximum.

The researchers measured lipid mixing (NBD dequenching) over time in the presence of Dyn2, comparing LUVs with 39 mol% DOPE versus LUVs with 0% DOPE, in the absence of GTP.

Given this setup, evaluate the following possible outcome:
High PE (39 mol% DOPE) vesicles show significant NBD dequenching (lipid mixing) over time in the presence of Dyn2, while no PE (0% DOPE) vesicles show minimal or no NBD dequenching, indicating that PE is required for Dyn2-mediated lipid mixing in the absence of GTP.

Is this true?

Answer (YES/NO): YES